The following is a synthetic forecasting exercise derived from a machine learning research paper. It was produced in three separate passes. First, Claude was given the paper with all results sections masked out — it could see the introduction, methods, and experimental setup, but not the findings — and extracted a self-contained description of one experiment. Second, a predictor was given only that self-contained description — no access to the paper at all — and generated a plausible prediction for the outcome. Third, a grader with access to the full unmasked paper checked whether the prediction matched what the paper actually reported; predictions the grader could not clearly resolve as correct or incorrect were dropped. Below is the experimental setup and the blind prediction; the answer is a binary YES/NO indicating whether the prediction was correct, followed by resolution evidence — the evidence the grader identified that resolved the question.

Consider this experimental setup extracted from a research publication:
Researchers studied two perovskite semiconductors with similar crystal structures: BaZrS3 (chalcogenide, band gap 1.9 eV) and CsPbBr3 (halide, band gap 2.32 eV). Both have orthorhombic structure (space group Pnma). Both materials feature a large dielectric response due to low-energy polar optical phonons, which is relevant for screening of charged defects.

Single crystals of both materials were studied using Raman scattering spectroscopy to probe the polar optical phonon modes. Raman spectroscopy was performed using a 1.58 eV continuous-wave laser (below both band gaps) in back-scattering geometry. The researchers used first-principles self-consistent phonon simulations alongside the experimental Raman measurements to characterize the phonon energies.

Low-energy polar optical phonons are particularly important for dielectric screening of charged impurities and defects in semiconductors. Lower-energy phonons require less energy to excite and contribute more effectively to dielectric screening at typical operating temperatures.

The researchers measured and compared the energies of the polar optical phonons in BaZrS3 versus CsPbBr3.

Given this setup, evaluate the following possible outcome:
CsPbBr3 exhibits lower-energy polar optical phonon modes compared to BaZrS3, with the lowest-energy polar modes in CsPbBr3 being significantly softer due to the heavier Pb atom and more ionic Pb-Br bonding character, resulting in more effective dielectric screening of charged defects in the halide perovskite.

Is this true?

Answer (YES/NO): YES